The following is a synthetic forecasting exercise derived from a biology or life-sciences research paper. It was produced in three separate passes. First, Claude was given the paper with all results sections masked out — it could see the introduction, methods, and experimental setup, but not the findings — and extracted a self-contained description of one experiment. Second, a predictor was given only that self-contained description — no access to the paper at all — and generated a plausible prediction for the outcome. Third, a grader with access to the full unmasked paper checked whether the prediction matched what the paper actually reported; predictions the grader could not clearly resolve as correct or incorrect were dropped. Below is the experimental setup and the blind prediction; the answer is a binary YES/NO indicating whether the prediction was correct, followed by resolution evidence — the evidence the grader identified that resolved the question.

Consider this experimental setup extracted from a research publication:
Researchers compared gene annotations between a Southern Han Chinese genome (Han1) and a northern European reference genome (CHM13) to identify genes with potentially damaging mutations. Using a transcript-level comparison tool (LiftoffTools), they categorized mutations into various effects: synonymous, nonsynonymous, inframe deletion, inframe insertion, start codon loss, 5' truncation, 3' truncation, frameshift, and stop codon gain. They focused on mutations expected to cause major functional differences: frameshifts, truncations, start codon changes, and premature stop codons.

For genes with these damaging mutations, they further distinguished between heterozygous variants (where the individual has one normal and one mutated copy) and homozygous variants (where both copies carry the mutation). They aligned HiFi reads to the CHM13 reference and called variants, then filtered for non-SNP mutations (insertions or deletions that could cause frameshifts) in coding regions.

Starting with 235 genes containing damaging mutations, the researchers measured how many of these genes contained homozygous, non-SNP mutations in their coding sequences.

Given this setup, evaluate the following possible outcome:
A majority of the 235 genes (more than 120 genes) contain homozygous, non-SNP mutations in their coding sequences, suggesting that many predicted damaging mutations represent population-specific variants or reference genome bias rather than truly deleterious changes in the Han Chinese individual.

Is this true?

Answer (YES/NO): NO